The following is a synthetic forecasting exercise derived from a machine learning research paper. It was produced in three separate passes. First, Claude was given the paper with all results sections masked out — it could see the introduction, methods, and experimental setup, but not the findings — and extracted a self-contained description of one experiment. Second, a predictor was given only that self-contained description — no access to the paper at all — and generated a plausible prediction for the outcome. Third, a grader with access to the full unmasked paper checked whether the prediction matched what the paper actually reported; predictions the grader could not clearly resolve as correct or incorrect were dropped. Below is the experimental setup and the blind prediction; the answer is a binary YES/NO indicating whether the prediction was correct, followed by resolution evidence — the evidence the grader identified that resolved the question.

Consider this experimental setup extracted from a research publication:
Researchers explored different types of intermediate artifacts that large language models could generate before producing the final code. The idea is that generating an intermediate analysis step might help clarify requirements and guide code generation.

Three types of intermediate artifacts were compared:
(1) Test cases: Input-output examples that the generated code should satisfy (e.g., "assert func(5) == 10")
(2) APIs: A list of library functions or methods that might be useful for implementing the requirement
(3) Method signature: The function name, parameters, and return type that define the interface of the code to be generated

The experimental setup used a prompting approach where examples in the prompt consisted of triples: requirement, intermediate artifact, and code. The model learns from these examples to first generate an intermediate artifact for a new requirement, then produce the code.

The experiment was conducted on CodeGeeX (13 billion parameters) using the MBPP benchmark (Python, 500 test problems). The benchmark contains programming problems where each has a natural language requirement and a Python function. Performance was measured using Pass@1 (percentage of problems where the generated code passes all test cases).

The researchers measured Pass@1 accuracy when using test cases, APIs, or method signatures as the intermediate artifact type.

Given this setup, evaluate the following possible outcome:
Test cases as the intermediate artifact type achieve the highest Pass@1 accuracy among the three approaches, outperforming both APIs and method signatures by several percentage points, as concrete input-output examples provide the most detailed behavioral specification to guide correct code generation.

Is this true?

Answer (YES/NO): NO